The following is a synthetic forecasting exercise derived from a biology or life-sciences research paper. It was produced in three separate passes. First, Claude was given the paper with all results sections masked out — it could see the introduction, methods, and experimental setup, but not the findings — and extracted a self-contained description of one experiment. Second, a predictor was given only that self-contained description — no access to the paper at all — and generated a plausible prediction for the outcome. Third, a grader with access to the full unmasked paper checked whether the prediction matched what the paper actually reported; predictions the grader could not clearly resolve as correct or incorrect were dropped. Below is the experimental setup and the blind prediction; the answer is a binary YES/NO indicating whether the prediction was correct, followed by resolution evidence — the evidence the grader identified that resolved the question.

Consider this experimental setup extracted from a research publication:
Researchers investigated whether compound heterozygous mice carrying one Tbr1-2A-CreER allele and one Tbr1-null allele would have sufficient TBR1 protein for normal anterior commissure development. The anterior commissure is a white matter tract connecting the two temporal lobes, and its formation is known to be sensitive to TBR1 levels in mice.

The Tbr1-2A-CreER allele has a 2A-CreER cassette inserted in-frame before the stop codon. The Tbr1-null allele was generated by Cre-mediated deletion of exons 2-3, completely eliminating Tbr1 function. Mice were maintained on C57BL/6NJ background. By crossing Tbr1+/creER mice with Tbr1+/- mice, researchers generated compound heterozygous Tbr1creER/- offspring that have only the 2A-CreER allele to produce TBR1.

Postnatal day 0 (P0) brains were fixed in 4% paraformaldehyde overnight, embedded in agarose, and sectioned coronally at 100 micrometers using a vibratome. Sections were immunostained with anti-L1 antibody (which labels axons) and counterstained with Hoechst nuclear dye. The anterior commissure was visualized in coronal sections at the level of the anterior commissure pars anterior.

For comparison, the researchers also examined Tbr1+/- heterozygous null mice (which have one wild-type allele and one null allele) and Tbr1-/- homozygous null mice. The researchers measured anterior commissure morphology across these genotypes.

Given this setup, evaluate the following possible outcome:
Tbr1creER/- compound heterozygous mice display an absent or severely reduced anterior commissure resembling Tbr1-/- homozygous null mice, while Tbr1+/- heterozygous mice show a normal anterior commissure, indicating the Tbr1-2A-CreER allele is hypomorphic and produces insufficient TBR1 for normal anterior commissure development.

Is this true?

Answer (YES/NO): NO